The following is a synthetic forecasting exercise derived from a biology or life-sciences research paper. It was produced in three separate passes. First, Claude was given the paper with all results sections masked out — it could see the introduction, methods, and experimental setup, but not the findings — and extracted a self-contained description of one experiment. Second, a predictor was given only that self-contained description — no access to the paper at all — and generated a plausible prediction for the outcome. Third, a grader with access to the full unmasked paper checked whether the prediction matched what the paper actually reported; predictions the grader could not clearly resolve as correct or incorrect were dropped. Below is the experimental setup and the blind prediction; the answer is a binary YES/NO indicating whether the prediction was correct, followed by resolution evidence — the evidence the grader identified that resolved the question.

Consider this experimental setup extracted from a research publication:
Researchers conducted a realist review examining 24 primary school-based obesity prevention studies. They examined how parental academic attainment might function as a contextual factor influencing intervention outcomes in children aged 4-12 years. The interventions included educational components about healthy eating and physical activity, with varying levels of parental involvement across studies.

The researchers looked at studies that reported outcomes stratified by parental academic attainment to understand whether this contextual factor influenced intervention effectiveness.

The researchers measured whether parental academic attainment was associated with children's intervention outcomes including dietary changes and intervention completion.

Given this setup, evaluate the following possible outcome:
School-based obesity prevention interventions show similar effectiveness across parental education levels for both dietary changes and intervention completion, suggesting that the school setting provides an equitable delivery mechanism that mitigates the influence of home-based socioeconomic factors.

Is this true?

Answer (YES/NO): NO